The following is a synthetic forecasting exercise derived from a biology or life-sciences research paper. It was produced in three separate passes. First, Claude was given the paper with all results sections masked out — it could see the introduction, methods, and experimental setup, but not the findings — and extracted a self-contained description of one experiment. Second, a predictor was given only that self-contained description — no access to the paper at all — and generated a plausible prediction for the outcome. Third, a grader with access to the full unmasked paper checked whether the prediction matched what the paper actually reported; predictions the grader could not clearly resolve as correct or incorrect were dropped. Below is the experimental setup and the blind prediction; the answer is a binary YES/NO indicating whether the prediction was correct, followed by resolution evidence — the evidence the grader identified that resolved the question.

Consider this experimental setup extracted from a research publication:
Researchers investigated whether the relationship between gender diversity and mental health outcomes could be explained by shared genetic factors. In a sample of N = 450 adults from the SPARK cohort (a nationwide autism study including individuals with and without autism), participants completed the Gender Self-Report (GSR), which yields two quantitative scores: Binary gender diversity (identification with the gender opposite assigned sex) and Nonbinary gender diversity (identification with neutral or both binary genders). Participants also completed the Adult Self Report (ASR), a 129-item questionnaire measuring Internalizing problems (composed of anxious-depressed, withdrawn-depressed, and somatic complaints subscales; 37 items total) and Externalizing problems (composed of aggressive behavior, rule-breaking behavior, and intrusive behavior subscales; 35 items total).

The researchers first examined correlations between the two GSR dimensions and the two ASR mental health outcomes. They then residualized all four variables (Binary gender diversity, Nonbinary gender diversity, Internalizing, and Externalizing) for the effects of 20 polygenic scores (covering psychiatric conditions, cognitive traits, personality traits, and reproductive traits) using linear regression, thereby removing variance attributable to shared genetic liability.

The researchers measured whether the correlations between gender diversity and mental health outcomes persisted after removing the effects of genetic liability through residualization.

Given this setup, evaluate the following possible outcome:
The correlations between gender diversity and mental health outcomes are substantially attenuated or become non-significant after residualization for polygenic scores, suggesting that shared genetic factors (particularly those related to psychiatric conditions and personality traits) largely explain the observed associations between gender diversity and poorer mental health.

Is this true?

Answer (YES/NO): NO